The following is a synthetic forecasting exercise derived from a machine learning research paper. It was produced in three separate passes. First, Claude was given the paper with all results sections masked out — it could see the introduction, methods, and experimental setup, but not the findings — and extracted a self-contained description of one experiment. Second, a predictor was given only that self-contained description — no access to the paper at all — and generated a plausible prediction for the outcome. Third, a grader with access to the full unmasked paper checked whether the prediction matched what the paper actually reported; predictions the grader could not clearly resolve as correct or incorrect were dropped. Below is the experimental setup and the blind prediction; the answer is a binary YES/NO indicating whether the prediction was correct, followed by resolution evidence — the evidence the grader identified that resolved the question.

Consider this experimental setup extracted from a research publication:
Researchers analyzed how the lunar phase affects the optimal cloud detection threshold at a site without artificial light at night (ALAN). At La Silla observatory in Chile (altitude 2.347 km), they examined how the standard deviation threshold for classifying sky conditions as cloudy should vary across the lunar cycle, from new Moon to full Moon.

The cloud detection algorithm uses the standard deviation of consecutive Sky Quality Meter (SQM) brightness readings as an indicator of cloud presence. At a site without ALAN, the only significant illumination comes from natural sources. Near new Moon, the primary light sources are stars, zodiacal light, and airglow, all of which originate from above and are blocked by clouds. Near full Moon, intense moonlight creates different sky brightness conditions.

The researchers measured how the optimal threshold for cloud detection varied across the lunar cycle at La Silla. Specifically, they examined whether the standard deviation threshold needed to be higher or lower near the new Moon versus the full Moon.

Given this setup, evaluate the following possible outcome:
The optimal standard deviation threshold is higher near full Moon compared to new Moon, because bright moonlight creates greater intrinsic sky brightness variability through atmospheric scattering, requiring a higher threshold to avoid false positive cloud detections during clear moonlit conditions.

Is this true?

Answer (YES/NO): NO